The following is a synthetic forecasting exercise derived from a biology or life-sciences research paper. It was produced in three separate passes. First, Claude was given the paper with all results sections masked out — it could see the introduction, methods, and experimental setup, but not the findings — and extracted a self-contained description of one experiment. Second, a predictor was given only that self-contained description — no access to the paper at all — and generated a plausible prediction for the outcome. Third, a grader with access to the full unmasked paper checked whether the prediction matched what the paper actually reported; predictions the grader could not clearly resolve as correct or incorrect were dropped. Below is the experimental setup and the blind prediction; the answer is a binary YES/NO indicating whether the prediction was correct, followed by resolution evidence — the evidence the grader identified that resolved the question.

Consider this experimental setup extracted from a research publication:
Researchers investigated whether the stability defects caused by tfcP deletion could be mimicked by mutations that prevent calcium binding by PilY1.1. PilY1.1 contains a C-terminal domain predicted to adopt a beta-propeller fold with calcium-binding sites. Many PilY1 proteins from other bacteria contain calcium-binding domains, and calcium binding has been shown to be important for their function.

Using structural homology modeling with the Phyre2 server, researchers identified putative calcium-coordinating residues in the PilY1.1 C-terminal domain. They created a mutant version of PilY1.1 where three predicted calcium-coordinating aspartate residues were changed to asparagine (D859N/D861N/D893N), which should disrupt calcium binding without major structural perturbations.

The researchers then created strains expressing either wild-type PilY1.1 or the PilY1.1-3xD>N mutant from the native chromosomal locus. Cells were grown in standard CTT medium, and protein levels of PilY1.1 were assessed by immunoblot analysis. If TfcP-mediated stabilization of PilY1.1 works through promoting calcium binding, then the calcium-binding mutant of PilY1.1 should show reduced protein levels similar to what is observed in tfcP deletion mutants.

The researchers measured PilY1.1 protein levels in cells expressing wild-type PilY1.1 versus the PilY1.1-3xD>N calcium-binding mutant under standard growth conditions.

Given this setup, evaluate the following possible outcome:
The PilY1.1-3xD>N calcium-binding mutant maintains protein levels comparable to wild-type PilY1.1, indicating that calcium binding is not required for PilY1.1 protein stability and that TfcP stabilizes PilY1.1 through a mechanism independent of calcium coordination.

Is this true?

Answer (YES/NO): NO